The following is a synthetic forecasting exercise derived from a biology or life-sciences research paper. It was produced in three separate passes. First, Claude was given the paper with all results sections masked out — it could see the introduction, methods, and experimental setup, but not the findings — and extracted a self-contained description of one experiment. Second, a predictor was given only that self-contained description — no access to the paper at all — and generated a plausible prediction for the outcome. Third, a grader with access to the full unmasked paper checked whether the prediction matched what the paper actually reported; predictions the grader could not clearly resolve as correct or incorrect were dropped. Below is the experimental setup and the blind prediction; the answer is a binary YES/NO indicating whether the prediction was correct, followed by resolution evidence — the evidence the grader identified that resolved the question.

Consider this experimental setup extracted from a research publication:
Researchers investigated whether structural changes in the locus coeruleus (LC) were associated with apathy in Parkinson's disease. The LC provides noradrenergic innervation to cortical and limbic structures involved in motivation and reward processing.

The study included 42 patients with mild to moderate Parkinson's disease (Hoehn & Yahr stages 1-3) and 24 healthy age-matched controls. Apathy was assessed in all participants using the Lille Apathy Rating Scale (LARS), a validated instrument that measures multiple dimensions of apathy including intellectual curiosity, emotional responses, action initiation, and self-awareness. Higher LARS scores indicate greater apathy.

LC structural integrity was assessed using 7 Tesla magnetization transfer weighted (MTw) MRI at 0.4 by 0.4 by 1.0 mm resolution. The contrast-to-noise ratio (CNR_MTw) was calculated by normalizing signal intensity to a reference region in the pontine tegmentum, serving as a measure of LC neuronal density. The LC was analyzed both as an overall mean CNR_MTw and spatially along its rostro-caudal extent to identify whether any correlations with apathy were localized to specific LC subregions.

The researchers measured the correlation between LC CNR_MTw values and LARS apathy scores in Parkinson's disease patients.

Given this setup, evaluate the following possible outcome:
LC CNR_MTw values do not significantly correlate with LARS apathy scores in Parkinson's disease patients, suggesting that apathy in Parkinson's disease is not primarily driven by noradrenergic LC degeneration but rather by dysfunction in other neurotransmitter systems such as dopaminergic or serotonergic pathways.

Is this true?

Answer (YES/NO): NO